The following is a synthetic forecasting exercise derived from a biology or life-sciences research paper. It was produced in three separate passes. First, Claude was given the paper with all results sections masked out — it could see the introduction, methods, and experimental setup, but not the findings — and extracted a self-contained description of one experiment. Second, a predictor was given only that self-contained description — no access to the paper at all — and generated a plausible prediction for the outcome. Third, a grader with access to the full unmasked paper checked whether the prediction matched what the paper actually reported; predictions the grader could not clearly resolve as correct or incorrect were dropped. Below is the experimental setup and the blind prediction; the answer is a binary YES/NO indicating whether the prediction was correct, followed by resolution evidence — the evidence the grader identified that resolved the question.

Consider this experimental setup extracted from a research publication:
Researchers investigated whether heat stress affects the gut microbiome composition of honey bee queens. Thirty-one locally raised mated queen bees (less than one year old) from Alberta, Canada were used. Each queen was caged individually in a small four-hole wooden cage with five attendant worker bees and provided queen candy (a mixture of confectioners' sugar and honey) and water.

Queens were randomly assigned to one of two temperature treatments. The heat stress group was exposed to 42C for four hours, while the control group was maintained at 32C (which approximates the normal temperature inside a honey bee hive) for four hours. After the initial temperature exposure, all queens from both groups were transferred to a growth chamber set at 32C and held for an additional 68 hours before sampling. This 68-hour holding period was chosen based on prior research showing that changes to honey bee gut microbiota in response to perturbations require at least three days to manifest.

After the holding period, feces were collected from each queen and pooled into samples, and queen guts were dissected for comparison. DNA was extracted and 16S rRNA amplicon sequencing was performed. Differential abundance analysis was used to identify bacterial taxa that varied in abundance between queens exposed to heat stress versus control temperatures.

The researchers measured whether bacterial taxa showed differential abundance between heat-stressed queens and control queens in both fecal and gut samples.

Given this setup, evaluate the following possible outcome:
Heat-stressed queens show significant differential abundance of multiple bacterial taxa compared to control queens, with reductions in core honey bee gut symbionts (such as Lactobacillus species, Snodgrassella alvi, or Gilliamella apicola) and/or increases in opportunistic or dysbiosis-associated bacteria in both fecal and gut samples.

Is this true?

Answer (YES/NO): NO